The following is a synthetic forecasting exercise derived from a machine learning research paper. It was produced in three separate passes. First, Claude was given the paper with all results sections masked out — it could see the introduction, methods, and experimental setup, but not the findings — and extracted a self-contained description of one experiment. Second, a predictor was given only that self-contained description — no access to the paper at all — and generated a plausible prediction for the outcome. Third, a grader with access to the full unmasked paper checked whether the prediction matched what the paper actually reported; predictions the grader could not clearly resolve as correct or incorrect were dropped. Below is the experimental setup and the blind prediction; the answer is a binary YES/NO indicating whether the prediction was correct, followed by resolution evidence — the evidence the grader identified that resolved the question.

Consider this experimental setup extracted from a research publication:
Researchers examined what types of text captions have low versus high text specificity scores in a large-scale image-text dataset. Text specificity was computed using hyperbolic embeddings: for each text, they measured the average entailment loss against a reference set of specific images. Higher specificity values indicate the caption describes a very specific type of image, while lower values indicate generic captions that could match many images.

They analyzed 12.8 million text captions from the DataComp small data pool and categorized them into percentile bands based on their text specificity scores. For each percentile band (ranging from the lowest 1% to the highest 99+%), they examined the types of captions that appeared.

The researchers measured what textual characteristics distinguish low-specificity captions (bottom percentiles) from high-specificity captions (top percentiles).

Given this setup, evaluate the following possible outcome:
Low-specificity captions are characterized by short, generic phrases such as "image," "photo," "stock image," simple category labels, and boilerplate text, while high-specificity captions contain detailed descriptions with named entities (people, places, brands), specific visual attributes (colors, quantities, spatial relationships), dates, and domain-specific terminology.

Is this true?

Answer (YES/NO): NO